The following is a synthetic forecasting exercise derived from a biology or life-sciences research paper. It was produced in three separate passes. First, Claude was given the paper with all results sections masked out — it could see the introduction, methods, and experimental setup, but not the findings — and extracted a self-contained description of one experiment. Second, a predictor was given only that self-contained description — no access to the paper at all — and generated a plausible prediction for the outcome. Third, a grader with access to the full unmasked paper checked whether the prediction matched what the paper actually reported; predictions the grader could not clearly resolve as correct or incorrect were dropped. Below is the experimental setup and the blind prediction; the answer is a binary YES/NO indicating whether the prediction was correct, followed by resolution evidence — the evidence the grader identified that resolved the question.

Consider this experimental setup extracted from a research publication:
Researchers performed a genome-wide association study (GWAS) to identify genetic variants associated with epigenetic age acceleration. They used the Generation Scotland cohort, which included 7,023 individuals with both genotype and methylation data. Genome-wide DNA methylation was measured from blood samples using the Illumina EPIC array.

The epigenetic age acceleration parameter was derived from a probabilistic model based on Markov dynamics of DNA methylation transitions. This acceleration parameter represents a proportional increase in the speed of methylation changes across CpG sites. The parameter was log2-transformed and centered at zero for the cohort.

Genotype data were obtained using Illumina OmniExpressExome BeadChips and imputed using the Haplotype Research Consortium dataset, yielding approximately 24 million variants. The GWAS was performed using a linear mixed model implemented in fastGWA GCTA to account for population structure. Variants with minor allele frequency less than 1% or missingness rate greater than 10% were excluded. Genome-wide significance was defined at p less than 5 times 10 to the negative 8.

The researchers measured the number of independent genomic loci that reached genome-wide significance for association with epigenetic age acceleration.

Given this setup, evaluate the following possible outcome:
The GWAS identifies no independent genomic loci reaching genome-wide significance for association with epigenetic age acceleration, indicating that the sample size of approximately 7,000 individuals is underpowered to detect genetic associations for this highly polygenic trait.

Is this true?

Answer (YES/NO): NO